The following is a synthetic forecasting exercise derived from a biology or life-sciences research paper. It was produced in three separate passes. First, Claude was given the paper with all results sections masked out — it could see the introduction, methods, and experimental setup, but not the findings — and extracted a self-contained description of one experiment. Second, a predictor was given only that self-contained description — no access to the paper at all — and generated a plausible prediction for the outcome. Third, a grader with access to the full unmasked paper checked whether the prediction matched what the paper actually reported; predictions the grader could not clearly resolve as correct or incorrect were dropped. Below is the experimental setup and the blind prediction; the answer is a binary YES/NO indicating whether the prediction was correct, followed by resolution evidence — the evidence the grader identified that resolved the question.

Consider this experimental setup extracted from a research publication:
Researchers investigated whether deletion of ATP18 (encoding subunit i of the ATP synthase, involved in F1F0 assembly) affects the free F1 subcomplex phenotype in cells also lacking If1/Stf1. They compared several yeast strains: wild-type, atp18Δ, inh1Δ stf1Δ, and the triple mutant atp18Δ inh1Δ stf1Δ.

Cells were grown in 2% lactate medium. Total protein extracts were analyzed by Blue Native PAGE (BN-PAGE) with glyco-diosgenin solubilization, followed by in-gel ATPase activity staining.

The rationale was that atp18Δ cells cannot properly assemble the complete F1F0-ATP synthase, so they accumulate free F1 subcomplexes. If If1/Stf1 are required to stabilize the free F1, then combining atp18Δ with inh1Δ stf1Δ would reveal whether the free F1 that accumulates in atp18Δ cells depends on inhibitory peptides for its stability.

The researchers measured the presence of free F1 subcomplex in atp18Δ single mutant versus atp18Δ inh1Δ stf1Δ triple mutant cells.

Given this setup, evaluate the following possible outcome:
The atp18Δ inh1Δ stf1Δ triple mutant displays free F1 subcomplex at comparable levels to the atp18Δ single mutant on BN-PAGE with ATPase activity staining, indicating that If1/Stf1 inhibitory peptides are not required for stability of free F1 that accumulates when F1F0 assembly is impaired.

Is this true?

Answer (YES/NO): NO